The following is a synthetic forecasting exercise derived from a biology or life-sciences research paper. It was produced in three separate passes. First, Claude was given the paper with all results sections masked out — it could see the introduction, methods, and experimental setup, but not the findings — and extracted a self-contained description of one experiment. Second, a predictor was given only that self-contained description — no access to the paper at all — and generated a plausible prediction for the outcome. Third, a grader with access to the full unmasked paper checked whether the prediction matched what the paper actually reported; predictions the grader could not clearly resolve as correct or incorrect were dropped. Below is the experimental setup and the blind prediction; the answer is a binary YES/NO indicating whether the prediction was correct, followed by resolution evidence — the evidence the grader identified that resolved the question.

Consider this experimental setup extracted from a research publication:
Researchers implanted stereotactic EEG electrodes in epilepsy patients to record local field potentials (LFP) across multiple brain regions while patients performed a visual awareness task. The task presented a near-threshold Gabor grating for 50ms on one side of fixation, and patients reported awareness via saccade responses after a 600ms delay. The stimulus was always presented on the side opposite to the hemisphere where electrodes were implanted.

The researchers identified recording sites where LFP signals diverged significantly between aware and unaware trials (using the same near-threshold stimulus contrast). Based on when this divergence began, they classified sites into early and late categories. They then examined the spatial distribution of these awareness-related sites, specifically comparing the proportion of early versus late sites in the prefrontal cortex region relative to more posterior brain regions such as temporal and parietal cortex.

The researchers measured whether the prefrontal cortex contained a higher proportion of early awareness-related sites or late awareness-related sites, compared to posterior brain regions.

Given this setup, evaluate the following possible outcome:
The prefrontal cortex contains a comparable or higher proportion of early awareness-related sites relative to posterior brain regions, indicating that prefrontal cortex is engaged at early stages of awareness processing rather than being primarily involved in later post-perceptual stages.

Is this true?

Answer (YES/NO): NO